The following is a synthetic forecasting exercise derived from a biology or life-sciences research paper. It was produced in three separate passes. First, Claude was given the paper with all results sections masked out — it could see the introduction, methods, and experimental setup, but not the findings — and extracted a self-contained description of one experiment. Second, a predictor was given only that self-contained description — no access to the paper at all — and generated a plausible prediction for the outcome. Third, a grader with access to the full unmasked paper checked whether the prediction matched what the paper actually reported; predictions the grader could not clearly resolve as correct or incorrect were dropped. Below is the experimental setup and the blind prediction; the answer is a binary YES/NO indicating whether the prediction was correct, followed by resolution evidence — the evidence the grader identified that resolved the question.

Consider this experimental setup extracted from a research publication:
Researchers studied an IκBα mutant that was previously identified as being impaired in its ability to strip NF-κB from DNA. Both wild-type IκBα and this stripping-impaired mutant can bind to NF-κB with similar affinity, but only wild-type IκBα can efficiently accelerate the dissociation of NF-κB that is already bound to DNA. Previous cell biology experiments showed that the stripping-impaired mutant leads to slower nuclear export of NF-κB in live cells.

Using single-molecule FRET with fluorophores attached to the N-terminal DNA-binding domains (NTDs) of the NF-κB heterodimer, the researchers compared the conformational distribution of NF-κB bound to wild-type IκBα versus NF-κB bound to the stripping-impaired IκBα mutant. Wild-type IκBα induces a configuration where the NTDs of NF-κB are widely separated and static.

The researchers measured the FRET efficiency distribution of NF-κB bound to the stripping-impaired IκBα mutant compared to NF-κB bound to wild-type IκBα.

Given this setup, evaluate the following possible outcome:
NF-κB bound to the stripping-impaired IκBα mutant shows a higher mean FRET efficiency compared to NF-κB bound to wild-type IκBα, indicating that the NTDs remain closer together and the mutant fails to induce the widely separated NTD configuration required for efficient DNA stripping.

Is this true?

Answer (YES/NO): NO